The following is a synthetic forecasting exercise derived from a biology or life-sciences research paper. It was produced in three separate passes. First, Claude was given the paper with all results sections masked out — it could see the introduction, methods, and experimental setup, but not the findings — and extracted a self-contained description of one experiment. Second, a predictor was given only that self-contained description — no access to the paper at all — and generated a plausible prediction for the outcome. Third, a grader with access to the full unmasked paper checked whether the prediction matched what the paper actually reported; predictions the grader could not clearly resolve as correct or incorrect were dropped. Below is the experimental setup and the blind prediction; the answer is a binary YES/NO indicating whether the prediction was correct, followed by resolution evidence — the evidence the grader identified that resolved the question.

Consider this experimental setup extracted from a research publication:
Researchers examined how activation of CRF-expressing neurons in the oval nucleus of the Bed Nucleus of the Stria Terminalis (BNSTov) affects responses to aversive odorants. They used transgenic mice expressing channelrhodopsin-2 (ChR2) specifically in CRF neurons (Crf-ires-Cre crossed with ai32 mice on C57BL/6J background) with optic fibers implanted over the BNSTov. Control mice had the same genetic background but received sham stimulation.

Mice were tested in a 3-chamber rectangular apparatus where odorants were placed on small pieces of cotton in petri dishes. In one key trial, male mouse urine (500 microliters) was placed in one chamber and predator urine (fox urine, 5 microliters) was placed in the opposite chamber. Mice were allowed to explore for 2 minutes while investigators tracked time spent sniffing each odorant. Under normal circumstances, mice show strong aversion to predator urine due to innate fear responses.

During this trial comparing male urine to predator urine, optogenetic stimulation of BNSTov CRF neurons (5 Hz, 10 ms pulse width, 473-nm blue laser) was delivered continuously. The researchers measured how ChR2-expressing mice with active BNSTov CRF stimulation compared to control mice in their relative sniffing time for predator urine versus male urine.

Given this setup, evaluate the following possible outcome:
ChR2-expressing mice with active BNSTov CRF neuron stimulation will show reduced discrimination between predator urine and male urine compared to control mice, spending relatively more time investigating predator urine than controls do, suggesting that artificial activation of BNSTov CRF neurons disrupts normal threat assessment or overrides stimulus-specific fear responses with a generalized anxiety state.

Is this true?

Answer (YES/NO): NO